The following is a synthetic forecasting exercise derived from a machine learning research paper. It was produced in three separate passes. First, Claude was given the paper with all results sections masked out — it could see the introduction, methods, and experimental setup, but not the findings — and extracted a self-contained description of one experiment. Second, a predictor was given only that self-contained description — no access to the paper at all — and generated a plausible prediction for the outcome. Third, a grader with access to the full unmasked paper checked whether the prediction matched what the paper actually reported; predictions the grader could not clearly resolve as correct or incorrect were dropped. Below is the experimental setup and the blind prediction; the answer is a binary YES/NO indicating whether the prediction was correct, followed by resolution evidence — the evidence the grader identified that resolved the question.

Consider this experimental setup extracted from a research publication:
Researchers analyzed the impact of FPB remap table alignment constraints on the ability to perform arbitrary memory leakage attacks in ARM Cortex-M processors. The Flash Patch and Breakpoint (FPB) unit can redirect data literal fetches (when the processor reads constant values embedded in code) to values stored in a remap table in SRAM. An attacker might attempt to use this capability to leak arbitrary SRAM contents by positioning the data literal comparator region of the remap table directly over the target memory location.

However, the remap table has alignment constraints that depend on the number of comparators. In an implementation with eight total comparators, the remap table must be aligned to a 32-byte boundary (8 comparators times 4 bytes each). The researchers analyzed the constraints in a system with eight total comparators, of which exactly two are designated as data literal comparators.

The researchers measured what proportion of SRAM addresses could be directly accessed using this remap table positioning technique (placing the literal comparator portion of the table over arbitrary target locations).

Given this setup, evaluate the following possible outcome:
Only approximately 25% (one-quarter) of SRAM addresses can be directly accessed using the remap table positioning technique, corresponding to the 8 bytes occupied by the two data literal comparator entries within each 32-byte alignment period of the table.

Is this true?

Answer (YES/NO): YES